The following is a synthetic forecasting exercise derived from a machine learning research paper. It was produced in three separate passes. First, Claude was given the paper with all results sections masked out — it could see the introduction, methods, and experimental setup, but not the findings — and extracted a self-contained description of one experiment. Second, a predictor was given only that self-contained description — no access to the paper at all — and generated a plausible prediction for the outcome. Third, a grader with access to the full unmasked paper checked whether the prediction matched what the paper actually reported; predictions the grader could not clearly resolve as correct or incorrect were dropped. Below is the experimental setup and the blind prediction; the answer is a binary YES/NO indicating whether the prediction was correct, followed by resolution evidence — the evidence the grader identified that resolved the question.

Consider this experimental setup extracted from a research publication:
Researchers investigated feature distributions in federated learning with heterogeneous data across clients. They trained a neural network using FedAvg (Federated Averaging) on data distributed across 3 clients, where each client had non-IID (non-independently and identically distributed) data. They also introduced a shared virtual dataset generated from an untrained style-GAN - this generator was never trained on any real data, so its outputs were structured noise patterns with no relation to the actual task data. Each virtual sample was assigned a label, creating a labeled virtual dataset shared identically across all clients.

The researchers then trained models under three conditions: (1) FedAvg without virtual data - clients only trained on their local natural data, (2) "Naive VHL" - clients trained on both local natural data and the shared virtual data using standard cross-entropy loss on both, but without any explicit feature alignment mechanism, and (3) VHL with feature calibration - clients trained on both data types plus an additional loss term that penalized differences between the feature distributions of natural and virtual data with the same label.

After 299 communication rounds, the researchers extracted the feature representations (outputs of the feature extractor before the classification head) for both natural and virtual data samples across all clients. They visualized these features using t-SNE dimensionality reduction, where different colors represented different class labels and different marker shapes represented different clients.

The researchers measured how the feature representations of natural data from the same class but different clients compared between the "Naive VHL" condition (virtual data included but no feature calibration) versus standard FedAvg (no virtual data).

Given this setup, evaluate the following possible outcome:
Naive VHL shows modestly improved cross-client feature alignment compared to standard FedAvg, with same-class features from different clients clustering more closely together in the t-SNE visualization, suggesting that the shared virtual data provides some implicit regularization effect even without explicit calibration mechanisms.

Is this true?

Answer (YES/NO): NO